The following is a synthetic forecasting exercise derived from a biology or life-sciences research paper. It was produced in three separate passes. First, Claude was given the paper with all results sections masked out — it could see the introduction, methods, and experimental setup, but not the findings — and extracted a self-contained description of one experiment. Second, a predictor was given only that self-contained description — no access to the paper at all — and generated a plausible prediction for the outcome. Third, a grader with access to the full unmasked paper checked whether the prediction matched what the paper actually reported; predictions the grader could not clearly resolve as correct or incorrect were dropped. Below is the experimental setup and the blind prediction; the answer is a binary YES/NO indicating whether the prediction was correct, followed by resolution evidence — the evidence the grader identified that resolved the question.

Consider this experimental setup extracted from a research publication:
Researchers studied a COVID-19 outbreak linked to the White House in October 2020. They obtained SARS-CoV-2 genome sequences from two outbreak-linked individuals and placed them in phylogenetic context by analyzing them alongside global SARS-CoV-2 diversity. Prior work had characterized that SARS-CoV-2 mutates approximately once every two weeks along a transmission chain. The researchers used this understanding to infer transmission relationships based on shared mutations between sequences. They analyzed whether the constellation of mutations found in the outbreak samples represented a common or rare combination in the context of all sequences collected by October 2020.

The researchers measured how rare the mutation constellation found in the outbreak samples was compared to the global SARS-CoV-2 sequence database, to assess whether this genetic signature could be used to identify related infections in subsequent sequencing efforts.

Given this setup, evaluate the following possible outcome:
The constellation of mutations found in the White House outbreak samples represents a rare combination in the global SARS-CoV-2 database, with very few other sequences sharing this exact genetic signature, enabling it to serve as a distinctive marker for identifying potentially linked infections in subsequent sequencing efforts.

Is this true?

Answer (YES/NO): YES